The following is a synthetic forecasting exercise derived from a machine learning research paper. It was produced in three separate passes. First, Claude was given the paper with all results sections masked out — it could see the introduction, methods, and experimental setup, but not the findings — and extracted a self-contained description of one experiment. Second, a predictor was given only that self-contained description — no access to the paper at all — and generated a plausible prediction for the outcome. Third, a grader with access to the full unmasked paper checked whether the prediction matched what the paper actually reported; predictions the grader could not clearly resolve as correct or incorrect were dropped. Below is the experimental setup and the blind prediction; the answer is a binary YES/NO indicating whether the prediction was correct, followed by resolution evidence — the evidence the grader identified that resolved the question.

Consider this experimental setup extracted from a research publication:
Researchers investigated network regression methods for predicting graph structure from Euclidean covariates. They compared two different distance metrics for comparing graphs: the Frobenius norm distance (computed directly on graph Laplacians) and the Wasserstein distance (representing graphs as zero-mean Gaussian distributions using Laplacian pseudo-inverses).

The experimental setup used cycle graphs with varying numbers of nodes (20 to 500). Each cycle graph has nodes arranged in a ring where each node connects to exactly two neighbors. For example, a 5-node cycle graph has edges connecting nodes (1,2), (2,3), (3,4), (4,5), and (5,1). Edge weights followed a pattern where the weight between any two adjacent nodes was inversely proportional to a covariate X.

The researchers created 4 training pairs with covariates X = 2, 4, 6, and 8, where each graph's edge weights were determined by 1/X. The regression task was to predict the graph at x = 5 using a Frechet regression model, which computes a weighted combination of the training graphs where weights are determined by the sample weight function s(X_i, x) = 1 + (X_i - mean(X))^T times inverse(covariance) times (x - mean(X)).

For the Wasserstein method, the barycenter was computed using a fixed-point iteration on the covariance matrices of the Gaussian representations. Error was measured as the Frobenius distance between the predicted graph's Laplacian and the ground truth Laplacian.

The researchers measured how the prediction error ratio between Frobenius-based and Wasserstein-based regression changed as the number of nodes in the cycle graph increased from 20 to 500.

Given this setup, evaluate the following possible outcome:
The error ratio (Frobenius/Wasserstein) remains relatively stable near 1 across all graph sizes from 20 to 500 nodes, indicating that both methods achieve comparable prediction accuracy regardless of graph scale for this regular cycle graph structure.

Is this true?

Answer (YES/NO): NO